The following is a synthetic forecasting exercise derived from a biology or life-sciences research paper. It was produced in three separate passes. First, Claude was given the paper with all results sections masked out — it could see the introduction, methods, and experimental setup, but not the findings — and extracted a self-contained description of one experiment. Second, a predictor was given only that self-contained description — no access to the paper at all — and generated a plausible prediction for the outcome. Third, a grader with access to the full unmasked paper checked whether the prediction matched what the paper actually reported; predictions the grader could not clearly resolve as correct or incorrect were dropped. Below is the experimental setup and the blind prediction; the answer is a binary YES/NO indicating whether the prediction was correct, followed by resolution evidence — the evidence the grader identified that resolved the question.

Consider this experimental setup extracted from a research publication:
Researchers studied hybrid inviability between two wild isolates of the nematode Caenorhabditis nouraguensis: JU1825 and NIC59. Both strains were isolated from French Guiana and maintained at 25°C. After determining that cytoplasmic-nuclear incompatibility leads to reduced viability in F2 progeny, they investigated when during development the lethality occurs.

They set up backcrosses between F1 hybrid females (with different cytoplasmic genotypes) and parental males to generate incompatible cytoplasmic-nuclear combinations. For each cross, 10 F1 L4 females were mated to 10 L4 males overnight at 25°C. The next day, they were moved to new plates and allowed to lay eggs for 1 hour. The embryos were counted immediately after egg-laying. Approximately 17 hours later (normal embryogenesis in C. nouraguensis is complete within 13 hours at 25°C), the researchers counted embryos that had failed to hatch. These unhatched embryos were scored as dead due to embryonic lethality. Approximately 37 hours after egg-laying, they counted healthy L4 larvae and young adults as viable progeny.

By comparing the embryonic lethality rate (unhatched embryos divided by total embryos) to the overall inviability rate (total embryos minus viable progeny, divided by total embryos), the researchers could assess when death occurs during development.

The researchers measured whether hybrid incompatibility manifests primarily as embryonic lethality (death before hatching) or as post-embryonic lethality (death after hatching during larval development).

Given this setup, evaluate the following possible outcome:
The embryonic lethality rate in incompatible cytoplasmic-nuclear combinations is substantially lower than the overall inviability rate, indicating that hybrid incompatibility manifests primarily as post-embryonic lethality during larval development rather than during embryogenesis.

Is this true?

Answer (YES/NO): NO